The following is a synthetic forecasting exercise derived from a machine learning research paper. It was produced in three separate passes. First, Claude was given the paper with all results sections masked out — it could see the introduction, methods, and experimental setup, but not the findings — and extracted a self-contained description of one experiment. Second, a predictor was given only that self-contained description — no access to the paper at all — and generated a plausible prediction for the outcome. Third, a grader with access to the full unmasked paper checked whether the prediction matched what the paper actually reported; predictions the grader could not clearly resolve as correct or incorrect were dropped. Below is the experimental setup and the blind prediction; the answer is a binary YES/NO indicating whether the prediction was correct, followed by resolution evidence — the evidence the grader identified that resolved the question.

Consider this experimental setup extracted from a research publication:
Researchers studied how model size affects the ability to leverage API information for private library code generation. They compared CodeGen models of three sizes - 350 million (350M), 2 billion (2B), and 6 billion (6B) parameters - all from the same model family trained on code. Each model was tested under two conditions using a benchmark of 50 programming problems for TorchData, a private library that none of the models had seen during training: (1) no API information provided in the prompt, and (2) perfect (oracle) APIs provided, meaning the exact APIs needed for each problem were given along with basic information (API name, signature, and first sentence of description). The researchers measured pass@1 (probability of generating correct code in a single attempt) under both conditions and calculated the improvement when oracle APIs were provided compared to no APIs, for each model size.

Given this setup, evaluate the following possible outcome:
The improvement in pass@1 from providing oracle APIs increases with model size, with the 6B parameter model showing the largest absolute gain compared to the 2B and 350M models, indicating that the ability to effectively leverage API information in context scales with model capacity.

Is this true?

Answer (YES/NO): YES